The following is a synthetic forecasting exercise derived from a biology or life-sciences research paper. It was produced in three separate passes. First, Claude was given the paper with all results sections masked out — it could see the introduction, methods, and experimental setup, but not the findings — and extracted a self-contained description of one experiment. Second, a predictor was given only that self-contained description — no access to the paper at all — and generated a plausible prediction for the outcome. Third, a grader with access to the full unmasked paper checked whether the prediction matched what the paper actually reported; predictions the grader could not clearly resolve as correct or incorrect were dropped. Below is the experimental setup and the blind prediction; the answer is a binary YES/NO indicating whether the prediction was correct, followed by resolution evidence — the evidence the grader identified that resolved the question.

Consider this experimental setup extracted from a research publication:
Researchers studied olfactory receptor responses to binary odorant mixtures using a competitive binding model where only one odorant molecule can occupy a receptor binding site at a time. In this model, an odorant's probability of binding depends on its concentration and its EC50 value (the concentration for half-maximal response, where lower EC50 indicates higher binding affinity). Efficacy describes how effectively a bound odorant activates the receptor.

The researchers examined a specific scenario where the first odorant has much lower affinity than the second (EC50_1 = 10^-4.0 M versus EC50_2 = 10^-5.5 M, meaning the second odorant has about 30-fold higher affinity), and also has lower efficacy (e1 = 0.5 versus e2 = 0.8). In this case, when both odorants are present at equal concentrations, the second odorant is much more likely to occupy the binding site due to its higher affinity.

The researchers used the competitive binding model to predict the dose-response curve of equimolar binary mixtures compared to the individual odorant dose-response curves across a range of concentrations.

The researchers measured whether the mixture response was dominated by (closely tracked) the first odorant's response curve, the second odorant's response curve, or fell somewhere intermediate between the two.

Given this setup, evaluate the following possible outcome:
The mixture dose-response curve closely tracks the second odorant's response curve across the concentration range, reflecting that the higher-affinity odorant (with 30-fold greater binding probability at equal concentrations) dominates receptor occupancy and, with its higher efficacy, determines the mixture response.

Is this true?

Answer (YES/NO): YES